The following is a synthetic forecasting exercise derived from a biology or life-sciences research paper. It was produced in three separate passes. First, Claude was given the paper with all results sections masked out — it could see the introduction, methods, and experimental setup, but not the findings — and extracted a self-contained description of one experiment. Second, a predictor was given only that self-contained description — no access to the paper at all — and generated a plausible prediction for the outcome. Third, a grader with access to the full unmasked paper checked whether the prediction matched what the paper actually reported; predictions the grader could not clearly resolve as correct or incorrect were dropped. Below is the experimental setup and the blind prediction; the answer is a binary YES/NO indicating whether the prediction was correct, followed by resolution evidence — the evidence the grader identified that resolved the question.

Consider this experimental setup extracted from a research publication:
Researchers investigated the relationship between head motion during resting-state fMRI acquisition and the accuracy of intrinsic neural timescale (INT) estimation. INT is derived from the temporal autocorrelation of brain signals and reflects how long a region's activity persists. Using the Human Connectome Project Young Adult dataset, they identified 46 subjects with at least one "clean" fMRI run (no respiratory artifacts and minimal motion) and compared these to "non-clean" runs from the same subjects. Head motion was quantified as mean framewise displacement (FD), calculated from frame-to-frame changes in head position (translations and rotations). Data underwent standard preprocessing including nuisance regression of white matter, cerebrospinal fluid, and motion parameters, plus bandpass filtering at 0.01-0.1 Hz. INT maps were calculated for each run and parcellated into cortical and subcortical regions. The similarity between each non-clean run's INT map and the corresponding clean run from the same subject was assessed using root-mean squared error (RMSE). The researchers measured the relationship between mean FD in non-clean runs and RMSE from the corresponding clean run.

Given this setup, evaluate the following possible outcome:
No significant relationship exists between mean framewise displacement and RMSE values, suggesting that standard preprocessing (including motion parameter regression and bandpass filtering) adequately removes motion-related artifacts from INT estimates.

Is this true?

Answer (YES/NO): NO